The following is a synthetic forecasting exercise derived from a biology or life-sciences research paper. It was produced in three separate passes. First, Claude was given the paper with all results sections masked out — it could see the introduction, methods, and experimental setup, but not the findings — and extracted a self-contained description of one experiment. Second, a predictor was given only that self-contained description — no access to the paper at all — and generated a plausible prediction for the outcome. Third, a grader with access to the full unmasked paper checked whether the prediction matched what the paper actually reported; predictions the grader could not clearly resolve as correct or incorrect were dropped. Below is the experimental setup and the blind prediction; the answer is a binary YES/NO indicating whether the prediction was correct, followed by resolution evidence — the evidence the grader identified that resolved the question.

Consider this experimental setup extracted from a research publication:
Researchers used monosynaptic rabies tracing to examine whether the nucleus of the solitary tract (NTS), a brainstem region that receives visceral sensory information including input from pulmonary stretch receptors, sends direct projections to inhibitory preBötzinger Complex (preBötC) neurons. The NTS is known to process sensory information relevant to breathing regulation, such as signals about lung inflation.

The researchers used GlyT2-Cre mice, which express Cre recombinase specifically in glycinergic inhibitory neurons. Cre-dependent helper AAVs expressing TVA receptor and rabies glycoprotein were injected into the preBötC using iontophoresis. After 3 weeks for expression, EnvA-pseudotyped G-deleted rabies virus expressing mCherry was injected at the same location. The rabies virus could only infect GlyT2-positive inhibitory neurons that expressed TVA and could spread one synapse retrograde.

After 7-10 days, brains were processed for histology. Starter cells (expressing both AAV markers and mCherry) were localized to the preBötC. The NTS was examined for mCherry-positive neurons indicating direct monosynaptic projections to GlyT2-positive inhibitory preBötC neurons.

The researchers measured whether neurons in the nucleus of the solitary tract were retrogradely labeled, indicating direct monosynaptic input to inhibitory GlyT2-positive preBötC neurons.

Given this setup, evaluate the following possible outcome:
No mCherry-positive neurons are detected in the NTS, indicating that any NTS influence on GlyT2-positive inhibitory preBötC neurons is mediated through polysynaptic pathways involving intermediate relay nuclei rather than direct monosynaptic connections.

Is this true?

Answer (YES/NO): NO